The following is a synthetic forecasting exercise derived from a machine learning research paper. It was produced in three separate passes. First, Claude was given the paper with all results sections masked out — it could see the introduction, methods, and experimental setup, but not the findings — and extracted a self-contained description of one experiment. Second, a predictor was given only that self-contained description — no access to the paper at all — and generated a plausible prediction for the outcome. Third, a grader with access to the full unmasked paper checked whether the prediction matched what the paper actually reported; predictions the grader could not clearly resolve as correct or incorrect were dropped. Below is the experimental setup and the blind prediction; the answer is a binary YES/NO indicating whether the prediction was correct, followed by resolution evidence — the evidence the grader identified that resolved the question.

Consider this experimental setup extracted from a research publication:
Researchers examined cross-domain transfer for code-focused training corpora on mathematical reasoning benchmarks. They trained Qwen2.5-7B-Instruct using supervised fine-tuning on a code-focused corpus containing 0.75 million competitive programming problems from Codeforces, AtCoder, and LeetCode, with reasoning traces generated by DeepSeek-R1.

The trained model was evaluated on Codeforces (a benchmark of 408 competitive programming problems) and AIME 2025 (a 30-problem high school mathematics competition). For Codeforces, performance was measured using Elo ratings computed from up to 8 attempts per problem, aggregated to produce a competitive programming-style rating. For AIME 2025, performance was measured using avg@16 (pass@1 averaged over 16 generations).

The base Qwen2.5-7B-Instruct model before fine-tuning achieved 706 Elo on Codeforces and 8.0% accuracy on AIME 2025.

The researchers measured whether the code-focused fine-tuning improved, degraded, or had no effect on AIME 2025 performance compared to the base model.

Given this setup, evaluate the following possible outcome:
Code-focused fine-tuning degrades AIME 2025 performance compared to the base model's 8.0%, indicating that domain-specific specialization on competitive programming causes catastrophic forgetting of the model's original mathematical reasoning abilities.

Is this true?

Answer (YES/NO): YES